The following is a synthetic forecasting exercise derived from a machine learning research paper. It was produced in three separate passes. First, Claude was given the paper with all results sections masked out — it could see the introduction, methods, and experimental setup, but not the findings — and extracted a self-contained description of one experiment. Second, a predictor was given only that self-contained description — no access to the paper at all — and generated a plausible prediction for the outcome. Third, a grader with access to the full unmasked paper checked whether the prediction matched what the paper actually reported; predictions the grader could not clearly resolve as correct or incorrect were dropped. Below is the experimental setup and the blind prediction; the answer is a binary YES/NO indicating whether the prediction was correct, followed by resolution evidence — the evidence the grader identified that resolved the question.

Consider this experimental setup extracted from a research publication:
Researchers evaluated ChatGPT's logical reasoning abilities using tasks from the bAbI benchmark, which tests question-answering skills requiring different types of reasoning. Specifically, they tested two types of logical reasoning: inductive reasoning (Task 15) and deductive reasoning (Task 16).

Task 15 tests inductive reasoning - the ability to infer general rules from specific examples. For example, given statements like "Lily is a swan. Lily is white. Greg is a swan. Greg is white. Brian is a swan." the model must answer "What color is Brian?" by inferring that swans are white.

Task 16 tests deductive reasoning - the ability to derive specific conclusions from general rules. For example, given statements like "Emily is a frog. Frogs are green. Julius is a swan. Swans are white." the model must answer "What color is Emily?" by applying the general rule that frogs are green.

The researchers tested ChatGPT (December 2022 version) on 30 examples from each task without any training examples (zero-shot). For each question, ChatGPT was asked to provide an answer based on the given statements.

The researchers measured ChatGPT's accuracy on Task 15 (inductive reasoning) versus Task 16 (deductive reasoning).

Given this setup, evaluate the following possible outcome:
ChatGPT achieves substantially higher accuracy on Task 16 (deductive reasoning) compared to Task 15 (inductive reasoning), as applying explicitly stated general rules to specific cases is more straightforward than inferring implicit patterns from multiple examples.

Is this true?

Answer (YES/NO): NO